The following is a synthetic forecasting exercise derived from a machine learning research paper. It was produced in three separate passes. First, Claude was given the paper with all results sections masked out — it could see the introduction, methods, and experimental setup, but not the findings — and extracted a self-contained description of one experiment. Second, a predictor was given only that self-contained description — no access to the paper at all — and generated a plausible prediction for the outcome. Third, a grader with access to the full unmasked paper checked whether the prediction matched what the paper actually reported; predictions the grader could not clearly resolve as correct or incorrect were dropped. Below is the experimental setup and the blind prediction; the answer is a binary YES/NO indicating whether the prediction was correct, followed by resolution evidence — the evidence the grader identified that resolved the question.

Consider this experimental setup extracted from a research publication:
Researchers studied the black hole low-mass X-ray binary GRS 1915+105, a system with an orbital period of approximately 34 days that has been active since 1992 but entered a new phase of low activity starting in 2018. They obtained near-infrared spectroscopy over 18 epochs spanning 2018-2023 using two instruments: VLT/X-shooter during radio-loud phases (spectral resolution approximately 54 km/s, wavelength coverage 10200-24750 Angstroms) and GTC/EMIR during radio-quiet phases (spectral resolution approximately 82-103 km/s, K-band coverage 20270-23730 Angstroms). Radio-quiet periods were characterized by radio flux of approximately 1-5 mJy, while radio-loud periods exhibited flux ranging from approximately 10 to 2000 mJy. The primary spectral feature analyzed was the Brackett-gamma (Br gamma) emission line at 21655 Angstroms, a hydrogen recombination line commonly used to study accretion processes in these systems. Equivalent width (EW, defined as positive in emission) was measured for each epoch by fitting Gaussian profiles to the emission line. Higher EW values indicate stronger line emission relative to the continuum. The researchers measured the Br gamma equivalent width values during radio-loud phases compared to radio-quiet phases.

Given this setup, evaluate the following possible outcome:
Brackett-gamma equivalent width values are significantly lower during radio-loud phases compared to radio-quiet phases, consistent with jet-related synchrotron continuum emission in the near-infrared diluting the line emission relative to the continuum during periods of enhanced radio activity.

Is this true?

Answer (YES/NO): NO